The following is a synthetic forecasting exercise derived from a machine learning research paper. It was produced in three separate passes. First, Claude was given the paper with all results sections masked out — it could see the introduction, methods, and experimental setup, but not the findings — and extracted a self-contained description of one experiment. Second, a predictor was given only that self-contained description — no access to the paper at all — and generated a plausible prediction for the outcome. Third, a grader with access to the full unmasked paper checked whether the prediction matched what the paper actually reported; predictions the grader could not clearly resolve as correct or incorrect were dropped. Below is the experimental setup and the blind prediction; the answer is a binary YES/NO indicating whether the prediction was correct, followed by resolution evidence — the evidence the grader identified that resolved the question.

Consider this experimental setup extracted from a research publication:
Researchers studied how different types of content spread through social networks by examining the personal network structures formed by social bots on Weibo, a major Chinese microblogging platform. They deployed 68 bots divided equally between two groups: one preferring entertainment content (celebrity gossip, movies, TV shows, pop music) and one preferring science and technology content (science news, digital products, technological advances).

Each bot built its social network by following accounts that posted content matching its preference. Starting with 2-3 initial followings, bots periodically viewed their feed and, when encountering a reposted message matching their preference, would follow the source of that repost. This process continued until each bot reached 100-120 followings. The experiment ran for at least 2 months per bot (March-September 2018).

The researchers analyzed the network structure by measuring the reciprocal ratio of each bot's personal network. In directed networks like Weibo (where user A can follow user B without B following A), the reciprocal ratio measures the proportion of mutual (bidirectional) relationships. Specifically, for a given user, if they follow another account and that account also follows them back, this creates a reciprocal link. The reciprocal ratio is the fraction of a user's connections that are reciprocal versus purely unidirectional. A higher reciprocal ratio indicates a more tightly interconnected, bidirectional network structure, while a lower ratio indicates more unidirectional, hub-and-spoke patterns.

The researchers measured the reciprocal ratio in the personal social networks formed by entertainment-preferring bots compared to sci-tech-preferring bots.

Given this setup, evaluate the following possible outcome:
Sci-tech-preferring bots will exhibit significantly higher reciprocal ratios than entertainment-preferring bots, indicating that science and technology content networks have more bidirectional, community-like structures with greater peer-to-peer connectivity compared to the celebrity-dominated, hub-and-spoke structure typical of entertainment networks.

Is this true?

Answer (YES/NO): YES